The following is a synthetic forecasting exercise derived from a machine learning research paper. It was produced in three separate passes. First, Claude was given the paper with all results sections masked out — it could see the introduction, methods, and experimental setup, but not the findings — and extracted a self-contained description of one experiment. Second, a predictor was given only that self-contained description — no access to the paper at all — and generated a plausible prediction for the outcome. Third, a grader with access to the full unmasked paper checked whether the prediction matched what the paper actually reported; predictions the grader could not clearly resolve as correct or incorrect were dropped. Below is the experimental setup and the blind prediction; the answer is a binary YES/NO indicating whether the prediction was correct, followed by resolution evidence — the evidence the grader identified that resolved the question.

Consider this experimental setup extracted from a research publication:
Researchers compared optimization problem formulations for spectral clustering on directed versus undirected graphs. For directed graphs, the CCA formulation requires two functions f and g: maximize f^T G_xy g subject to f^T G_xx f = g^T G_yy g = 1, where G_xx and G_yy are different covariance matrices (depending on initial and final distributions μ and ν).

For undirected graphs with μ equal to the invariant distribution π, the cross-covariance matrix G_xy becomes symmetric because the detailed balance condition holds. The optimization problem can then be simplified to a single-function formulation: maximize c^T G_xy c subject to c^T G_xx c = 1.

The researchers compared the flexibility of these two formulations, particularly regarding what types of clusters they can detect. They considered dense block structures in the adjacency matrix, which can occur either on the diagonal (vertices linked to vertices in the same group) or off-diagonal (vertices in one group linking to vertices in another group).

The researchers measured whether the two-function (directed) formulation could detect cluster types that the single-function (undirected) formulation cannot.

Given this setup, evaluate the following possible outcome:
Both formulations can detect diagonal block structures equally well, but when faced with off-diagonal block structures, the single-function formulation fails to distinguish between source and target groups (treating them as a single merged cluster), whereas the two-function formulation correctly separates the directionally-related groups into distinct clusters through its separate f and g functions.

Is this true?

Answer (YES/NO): NO